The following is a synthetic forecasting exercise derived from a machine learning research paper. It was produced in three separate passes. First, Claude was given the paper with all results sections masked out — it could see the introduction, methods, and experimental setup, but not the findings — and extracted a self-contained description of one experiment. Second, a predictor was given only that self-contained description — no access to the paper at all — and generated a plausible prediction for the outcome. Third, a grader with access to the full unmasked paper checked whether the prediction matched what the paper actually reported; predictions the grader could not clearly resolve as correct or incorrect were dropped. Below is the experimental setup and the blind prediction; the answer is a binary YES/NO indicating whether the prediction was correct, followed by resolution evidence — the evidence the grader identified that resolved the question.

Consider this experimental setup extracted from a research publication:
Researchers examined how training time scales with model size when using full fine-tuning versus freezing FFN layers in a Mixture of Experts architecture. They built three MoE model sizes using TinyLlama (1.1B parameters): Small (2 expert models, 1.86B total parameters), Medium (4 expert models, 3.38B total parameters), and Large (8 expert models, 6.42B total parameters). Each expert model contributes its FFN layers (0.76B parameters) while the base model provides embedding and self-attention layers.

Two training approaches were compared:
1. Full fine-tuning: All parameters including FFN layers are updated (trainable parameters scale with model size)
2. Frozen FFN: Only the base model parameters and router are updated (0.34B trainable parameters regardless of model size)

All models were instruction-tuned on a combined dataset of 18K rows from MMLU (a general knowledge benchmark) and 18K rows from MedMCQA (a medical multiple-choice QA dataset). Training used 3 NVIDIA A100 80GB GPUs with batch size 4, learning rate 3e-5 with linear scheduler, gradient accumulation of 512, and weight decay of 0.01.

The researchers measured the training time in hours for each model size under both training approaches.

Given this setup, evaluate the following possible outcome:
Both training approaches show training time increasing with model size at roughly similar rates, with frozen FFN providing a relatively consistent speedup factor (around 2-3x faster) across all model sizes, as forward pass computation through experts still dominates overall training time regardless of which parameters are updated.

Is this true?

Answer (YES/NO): NO